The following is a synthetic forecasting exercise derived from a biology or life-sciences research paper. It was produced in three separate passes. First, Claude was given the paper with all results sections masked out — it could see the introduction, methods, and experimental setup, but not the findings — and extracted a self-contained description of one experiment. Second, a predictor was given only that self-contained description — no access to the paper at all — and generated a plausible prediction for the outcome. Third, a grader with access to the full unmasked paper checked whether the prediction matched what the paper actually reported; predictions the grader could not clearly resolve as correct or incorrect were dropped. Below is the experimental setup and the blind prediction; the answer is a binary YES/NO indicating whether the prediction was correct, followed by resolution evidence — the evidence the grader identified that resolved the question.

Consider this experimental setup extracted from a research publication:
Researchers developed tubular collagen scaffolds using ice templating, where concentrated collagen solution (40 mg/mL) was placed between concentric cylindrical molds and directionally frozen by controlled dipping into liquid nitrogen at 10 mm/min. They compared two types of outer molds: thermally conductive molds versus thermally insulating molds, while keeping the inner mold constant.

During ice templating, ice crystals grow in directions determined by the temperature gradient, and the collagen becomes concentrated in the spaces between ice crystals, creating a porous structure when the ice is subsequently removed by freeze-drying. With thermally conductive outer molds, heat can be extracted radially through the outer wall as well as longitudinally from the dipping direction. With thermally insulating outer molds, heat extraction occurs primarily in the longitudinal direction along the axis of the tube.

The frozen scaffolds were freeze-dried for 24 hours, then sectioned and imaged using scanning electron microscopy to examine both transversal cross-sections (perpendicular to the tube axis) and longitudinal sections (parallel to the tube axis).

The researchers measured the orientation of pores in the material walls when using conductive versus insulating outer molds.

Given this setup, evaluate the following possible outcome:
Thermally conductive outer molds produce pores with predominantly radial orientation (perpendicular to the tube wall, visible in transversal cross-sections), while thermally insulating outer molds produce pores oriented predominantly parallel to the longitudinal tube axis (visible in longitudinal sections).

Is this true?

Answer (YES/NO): YES